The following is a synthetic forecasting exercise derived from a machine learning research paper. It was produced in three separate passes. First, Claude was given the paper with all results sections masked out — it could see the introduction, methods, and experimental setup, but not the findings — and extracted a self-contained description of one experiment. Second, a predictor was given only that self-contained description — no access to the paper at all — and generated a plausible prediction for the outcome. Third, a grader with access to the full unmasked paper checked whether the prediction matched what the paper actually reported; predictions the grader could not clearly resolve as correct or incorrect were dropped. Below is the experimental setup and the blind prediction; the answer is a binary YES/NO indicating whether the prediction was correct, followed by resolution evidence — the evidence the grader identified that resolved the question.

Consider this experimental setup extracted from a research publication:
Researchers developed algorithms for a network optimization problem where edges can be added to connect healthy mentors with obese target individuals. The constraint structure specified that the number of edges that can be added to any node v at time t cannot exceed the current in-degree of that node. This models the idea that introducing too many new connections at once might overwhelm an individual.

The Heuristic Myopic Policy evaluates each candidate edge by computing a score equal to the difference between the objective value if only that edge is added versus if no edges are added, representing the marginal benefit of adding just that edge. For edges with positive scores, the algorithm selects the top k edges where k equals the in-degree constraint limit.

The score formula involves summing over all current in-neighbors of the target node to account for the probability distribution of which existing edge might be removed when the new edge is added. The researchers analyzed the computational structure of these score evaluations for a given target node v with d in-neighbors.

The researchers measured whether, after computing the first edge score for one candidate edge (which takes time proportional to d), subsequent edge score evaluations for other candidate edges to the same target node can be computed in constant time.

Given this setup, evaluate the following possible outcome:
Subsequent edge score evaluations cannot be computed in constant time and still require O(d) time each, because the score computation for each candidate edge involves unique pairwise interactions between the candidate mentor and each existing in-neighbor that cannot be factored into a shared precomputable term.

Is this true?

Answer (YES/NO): NO